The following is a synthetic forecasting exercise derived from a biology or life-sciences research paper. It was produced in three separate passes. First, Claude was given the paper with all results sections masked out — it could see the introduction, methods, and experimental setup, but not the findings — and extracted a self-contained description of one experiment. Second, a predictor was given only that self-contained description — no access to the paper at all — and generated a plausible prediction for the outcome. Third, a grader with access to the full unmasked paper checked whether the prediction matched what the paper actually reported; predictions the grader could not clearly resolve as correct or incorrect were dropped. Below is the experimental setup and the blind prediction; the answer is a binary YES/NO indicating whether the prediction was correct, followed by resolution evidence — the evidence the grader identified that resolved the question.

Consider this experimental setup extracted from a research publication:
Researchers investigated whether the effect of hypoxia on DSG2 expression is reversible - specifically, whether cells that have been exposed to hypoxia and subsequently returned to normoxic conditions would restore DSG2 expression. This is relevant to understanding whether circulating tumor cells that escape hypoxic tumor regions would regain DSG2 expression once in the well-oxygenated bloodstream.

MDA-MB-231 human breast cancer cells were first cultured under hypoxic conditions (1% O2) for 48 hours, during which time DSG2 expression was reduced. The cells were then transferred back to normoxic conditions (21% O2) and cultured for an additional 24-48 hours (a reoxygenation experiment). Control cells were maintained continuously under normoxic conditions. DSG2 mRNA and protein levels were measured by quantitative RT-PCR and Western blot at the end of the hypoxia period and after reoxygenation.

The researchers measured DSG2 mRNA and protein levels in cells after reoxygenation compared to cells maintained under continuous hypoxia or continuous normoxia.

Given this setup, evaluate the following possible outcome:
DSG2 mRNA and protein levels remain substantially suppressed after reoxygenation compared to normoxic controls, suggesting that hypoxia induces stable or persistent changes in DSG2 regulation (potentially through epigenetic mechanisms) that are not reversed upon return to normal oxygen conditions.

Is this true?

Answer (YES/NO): NO